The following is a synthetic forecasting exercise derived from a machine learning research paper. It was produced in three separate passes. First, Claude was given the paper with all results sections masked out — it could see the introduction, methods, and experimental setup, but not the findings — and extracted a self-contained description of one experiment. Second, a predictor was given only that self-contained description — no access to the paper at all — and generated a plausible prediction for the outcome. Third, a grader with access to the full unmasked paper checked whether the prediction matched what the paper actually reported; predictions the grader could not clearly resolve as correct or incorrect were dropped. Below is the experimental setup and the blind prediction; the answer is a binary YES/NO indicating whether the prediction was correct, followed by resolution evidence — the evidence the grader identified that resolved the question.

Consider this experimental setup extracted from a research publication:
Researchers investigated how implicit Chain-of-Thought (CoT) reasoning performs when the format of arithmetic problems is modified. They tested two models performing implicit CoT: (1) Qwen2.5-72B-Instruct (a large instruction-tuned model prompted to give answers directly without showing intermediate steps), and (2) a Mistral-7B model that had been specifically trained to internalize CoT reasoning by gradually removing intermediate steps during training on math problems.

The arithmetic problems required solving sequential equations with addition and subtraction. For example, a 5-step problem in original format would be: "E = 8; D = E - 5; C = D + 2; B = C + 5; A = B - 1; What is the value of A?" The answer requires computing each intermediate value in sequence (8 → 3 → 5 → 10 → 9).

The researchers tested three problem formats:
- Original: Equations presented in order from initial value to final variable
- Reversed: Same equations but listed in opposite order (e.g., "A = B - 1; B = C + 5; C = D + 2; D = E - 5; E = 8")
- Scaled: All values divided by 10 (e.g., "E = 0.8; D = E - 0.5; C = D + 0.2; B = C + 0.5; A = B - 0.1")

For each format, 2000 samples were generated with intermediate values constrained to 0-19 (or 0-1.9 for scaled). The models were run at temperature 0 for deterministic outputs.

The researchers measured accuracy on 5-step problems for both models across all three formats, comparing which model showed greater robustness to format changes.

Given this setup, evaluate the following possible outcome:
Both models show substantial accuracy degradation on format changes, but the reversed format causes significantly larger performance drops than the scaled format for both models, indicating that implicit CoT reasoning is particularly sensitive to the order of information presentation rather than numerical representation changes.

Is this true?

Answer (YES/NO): YES